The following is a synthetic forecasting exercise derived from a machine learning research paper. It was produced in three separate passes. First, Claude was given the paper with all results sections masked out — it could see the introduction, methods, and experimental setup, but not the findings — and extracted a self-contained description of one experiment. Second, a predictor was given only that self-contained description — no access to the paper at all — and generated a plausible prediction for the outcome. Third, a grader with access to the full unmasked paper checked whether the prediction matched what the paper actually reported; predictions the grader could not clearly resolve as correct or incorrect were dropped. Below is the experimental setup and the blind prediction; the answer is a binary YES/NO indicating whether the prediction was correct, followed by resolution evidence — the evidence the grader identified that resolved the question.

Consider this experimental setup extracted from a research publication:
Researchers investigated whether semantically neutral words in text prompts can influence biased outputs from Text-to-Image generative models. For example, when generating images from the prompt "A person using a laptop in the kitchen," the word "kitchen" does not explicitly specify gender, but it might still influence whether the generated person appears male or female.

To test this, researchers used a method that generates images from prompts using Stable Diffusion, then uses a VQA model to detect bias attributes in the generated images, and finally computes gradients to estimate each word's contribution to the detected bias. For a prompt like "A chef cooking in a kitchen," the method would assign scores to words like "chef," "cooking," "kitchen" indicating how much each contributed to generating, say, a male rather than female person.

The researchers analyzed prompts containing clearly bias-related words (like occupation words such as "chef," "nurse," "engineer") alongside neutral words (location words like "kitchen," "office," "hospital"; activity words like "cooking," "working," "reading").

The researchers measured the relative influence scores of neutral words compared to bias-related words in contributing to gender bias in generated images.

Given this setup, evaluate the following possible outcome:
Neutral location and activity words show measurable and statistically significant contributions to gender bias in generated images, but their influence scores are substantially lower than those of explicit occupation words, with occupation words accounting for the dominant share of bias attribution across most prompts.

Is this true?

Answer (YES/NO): NO